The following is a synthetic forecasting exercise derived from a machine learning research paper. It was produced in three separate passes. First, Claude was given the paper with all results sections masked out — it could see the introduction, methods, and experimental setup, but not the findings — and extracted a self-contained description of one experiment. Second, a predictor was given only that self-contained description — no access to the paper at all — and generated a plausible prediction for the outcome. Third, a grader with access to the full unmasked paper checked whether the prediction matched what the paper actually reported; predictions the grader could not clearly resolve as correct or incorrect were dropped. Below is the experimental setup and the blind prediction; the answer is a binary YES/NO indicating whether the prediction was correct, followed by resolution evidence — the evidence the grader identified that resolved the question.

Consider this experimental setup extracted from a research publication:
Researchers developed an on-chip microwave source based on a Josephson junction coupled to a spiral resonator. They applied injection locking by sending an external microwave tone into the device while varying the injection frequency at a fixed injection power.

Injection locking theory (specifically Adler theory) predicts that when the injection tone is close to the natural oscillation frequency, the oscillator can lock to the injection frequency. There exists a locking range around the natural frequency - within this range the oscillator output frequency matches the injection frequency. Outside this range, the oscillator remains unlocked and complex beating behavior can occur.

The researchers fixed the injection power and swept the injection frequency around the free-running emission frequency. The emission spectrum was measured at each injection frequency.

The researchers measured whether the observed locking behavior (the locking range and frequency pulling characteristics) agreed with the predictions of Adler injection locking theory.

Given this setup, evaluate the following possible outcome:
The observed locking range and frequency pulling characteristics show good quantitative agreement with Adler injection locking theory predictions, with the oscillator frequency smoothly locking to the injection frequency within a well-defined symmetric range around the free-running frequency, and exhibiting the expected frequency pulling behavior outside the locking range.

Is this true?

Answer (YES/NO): YES